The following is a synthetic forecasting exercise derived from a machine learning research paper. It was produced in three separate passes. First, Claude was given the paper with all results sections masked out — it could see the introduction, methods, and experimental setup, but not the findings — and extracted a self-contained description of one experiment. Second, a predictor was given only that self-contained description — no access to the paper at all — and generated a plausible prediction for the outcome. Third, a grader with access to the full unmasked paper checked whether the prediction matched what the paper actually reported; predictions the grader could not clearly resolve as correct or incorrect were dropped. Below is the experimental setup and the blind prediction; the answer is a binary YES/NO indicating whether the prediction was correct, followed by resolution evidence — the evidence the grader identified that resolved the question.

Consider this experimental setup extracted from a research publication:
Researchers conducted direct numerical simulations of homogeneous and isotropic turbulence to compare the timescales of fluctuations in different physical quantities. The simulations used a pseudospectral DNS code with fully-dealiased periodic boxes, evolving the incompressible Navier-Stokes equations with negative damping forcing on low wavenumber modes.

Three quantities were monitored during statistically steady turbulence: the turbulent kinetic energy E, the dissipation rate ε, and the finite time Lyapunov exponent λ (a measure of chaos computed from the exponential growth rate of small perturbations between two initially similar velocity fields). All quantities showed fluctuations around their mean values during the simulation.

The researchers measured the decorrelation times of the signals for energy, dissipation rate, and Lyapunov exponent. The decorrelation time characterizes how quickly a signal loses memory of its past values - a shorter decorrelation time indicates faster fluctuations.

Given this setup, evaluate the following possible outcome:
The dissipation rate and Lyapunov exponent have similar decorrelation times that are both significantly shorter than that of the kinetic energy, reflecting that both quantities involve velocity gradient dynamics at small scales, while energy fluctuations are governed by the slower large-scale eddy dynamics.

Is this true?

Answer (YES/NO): NO